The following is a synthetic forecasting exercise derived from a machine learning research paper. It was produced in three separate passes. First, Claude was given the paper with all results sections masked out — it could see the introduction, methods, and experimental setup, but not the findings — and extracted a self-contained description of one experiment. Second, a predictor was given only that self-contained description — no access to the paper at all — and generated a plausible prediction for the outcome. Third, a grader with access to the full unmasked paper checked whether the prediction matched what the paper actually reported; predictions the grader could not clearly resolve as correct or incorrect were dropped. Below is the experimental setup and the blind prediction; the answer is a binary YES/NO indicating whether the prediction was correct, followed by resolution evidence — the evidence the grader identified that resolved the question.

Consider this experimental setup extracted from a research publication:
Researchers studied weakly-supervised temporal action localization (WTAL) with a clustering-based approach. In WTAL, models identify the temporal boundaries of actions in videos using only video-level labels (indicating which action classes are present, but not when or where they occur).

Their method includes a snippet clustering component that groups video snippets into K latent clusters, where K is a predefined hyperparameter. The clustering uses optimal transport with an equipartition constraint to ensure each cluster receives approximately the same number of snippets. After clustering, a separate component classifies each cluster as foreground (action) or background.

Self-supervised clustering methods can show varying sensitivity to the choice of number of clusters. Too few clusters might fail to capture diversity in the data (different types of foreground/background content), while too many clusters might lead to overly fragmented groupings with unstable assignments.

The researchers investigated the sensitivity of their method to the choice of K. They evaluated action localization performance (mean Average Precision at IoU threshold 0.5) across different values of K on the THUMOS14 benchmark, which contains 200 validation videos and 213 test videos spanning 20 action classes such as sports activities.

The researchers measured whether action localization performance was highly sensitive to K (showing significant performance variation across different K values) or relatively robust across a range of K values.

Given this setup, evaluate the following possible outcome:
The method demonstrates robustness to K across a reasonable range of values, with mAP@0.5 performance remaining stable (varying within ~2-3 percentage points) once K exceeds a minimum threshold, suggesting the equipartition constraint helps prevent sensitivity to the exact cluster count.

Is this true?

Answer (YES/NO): YES